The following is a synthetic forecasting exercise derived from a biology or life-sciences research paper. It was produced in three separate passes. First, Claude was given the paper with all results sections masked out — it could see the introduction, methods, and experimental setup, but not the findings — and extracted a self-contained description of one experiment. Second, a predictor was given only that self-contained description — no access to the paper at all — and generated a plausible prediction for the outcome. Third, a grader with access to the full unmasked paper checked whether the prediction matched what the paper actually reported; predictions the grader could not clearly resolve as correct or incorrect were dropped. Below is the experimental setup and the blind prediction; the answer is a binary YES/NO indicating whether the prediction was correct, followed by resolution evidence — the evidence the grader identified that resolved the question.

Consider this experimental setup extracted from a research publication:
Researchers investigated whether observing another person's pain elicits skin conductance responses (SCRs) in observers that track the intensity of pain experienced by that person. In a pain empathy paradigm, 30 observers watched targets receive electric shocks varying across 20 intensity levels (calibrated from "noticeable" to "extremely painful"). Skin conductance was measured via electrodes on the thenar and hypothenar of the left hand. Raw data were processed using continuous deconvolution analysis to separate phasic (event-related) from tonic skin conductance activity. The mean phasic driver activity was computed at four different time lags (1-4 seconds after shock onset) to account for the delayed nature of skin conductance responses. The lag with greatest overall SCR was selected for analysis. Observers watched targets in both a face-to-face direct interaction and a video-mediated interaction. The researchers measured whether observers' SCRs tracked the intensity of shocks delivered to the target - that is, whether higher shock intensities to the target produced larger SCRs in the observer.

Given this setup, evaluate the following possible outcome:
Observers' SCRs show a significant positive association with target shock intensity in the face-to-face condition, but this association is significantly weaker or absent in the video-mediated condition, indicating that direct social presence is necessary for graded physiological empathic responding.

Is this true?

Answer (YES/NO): NO